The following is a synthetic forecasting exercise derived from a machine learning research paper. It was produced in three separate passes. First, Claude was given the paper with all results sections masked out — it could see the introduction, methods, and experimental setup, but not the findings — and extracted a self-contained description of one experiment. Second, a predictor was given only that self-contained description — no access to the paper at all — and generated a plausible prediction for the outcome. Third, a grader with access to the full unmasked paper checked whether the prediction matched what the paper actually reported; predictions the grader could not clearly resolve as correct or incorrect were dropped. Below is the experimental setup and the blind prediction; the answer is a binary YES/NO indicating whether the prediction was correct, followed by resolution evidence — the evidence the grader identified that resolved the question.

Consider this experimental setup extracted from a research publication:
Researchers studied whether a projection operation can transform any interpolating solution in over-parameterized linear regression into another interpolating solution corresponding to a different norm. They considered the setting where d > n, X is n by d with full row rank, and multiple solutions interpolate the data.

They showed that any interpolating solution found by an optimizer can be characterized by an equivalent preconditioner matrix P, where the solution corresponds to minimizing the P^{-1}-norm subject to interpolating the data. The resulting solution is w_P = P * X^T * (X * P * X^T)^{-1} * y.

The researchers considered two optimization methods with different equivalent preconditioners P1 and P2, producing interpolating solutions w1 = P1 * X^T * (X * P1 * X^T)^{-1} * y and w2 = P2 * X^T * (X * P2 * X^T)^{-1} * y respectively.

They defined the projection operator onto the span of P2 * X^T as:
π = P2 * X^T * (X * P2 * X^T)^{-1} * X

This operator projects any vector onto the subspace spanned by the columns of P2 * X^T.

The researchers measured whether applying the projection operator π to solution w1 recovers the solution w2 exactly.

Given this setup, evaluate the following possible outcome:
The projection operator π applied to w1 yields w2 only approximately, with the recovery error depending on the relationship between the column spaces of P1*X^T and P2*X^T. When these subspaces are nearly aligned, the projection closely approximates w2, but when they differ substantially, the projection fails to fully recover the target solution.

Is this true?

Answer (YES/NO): NO